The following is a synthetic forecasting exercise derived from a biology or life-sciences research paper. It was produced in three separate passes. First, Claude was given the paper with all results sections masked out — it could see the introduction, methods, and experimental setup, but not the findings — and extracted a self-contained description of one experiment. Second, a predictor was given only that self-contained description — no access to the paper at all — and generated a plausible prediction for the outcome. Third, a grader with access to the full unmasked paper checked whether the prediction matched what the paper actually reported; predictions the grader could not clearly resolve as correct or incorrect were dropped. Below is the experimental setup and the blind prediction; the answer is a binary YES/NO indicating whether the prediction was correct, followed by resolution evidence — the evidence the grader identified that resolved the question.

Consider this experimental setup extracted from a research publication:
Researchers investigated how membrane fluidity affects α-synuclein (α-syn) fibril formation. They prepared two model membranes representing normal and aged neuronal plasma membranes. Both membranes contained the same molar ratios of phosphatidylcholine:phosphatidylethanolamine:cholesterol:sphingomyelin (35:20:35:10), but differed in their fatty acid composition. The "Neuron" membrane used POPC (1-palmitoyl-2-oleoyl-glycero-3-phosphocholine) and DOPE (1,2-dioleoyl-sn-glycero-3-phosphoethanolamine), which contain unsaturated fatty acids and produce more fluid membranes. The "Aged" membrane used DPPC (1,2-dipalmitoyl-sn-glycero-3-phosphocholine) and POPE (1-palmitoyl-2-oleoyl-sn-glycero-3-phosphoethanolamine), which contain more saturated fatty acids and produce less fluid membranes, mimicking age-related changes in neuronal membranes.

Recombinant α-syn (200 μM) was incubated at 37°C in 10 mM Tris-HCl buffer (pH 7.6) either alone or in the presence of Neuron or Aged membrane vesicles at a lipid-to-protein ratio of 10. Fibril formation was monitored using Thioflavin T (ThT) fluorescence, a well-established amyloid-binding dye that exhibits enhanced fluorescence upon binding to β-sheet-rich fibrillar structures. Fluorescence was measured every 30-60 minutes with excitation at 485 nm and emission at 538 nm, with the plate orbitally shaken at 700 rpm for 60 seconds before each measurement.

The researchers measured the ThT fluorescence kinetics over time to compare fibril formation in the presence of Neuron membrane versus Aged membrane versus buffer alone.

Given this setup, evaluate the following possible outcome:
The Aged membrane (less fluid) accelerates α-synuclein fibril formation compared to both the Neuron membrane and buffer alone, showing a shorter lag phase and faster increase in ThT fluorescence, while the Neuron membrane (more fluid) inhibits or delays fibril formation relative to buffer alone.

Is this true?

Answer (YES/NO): NO